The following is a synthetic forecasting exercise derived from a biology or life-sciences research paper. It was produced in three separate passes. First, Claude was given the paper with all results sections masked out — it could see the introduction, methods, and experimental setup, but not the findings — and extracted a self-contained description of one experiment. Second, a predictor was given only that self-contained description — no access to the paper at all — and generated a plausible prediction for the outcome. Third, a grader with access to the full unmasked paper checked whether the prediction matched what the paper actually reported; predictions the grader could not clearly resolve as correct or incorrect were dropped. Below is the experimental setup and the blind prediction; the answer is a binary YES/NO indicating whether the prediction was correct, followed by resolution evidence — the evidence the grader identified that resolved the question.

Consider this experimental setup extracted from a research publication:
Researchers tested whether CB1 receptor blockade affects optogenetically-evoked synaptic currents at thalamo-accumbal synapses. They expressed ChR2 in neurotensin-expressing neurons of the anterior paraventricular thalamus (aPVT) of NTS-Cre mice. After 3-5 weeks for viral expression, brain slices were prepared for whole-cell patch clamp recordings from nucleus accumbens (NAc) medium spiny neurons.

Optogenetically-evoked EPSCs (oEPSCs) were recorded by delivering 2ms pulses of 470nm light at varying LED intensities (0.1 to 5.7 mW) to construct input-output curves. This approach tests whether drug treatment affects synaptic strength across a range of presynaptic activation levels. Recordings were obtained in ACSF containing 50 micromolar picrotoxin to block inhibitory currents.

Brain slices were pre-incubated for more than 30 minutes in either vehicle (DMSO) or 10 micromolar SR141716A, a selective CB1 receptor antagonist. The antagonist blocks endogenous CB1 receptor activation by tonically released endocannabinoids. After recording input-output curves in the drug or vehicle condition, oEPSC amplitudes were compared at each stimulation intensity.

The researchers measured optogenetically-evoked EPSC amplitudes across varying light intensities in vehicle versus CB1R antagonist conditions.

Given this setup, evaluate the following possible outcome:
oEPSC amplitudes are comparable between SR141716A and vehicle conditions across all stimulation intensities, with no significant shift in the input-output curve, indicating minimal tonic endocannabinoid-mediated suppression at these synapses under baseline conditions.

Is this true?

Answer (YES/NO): NO